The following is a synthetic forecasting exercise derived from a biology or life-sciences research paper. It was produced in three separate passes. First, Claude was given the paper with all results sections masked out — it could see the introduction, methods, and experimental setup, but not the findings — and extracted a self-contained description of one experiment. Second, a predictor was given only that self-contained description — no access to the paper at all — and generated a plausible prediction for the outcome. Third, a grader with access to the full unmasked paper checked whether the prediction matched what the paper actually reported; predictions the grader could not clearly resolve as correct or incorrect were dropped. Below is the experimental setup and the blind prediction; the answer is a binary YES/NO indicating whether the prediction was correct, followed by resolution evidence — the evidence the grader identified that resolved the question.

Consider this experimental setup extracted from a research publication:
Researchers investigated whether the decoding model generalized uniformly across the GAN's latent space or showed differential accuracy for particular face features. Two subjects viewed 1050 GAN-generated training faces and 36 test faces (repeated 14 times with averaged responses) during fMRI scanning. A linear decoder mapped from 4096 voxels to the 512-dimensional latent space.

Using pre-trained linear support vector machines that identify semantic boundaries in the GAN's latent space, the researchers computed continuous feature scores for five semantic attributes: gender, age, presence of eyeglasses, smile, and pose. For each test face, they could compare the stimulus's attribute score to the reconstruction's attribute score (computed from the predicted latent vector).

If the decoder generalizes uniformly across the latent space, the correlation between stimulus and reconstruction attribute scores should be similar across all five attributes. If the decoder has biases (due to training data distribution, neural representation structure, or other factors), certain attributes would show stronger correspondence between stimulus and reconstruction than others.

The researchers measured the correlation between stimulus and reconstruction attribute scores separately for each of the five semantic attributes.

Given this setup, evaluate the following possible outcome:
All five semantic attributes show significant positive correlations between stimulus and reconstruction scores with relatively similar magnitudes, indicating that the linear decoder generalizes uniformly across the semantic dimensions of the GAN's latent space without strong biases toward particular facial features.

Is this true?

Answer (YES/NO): NO